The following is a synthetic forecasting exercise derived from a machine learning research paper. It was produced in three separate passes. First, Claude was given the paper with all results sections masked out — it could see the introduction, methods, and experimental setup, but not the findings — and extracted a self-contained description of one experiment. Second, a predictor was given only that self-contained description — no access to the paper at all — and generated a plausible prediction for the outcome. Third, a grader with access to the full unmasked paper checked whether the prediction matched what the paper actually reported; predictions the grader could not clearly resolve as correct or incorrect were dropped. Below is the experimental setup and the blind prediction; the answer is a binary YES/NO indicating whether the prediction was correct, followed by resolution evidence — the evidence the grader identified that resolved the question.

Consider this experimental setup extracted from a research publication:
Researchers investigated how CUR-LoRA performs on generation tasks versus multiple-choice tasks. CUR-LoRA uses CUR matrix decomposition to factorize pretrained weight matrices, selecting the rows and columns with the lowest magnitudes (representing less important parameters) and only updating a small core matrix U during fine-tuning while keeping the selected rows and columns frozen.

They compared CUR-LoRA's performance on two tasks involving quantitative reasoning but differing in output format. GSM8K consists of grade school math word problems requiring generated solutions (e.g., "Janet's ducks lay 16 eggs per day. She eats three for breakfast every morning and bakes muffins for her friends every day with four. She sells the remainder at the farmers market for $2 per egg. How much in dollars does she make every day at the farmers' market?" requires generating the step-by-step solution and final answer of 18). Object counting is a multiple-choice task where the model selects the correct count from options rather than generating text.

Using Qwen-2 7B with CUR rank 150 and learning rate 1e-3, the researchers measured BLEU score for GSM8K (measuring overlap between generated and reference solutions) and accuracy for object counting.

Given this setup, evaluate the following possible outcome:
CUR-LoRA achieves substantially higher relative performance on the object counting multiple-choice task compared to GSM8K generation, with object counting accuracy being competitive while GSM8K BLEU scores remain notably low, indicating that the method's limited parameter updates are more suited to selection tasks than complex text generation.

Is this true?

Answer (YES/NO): NO